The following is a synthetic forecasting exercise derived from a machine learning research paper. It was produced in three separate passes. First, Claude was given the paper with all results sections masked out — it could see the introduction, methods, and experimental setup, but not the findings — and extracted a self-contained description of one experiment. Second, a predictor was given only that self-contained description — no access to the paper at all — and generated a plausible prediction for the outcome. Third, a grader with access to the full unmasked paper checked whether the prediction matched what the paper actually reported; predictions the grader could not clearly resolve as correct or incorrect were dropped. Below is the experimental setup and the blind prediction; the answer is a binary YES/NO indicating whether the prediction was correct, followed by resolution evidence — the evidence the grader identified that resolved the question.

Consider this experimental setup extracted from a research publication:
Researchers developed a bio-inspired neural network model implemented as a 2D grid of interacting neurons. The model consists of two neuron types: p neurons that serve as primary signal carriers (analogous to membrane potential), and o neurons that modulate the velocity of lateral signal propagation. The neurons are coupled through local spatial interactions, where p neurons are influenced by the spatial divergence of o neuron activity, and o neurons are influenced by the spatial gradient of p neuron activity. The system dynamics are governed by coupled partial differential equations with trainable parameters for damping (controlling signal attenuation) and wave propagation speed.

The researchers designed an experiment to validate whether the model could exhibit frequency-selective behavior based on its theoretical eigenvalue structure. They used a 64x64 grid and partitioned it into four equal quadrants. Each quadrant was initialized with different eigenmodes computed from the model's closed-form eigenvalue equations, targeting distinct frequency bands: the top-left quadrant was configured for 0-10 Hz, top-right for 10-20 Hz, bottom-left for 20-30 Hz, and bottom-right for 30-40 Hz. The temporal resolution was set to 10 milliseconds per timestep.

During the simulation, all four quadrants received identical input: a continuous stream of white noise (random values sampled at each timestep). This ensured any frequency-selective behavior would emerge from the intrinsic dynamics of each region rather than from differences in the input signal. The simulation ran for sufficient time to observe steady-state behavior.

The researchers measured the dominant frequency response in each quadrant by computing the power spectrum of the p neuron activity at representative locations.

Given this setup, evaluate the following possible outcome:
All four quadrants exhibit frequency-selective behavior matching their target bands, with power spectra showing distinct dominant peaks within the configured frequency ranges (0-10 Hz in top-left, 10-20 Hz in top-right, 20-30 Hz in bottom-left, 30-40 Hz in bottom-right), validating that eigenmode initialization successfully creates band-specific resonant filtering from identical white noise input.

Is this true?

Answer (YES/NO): YES